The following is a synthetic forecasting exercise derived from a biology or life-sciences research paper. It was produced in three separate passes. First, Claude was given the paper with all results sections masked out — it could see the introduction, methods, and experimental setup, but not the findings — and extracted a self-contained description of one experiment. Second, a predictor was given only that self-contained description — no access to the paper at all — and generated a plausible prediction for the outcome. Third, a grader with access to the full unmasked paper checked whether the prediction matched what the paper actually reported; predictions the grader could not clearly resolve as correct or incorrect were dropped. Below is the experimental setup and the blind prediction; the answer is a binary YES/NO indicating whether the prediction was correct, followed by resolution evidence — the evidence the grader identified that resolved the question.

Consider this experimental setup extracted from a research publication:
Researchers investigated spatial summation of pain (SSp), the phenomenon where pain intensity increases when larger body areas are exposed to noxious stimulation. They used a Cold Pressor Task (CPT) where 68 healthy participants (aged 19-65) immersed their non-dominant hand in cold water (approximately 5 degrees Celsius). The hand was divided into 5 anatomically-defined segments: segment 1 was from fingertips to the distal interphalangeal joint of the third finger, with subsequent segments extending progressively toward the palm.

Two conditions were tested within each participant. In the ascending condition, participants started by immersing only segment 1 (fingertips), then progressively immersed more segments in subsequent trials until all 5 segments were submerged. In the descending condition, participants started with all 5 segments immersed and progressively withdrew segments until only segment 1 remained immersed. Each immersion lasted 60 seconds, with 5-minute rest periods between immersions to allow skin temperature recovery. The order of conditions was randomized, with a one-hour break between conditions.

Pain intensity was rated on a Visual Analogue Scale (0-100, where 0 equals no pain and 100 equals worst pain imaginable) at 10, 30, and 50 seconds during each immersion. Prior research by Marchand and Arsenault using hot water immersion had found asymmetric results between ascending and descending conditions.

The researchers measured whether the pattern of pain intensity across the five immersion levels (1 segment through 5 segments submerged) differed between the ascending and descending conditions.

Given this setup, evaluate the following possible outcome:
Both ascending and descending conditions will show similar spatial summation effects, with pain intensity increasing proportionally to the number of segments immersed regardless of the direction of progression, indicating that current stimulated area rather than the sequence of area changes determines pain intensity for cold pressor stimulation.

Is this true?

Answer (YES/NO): NO